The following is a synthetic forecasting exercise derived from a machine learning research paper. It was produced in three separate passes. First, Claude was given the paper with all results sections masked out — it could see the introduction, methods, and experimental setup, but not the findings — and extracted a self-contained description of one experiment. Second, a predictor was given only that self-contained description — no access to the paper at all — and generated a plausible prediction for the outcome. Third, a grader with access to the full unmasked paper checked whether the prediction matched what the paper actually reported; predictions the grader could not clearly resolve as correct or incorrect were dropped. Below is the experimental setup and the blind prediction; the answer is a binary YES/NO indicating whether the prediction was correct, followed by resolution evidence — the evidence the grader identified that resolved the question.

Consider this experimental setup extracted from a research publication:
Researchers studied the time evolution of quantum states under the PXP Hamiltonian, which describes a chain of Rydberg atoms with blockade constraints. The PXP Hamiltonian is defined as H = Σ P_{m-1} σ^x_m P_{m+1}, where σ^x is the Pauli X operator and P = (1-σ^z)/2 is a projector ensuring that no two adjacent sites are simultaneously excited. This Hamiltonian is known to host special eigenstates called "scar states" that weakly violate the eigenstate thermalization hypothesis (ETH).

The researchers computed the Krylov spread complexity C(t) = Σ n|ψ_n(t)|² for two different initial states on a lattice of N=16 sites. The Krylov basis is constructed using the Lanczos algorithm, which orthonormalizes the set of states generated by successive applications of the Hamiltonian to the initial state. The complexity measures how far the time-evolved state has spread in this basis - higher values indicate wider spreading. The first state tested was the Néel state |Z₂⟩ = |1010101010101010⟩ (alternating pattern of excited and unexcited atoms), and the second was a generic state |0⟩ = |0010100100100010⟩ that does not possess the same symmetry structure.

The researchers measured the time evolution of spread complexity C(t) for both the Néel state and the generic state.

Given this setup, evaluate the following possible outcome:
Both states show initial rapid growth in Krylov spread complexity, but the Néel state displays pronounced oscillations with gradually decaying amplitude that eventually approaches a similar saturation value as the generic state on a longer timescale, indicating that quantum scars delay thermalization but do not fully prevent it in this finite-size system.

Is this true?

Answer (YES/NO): NO